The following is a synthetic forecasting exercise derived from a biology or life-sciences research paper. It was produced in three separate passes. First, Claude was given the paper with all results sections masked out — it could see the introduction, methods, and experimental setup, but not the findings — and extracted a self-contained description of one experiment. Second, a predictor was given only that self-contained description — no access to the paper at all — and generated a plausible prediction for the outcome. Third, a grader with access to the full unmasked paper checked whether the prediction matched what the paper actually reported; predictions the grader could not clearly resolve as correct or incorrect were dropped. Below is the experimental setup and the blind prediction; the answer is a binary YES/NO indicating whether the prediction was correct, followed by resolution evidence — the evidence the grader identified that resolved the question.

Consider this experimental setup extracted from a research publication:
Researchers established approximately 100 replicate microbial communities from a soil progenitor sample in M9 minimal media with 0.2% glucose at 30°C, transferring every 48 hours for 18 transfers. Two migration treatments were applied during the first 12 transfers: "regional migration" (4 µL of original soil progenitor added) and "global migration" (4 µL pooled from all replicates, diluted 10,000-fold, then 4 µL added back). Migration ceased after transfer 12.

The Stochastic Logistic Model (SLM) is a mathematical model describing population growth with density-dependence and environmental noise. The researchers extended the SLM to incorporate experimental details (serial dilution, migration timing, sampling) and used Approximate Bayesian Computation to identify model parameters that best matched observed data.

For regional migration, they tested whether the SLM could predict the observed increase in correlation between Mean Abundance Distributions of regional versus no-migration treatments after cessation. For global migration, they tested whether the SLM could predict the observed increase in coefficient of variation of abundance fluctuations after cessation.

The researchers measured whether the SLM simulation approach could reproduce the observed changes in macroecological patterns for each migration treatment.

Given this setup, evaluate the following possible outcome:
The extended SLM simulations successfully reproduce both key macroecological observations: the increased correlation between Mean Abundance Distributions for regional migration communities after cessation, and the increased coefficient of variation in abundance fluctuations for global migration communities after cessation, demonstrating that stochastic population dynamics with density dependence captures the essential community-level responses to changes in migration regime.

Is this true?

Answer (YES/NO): NO